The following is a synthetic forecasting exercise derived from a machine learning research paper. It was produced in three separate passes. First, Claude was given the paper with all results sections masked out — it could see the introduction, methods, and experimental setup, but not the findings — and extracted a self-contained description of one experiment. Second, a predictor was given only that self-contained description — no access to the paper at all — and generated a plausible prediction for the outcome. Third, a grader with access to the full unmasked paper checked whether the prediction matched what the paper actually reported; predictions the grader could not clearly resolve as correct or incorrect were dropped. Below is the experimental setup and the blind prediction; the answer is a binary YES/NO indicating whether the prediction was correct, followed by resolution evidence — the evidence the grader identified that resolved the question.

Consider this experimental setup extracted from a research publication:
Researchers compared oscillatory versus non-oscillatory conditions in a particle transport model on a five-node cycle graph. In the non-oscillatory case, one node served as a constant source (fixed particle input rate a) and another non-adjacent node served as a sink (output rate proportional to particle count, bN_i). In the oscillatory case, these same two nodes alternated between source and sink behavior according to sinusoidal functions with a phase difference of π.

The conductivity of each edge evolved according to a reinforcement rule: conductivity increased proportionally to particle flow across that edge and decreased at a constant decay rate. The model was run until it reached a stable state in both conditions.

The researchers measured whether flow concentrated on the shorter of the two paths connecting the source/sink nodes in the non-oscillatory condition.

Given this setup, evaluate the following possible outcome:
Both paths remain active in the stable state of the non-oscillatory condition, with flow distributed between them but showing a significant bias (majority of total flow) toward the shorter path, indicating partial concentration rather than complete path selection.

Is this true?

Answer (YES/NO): NO